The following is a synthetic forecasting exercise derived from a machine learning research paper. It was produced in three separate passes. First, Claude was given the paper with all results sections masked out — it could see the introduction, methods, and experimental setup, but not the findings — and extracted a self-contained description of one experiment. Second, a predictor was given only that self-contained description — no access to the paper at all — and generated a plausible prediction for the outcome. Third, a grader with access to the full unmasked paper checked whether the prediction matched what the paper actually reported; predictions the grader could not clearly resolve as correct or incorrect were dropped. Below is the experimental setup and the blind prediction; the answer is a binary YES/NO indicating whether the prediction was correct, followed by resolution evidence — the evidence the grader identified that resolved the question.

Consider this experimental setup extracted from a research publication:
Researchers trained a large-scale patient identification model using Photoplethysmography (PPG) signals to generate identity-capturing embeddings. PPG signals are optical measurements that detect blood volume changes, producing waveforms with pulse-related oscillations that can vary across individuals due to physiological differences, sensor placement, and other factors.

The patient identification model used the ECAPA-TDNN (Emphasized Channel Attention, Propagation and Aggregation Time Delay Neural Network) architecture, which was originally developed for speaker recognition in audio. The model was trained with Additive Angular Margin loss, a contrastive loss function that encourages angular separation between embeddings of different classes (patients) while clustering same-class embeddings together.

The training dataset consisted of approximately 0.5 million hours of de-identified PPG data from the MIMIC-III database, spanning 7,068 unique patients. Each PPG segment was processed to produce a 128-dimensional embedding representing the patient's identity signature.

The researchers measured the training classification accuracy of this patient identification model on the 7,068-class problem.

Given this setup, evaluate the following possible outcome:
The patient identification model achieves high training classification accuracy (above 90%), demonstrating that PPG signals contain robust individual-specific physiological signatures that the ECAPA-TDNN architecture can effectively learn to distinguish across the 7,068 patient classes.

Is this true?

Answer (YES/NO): NO